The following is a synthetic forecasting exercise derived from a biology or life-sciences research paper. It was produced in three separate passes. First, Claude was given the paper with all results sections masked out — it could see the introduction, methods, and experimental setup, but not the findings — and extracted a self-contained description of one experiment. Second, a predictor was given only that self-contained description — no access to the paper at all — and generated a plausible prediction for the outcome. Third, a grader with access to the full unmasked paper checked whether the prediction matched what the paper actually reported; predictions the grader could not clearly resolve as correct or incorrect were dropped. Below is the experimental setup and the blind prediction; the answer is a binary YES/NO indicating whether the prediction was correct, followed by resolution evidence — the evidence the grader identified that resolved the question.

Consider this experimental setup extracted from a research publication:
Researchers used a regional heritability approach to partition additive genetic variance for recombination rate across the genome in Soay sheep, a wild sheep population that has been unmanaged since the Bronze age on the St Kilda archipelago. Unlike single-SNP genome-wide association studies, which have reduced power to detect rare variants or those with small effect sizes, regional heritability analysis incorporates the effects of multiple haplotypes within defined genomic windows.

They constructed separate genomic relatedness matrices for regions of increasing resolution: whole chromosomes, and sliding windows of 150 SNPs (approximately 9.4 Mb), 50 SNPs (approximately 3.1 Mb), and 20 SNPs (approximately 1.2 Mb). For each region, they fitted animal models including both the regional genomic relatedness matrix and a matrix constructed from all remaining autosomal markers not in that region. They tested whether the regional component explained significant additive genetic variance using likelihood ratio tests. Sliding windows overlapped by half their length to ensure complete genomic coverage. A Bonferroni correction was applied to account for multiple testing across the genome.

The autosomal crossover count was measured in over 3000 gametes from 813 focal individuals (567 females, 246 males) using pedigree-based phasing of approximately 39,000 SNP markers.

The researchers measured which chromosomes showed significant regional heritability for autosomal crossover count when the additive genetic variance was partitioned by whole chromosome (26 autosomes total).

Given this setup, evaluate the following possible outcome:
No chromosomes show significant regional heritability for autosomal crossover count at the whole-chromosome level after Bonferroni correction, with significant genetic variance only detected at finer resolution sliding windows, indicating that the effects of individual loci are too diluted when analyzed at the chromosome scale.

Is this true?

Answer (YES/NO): YES